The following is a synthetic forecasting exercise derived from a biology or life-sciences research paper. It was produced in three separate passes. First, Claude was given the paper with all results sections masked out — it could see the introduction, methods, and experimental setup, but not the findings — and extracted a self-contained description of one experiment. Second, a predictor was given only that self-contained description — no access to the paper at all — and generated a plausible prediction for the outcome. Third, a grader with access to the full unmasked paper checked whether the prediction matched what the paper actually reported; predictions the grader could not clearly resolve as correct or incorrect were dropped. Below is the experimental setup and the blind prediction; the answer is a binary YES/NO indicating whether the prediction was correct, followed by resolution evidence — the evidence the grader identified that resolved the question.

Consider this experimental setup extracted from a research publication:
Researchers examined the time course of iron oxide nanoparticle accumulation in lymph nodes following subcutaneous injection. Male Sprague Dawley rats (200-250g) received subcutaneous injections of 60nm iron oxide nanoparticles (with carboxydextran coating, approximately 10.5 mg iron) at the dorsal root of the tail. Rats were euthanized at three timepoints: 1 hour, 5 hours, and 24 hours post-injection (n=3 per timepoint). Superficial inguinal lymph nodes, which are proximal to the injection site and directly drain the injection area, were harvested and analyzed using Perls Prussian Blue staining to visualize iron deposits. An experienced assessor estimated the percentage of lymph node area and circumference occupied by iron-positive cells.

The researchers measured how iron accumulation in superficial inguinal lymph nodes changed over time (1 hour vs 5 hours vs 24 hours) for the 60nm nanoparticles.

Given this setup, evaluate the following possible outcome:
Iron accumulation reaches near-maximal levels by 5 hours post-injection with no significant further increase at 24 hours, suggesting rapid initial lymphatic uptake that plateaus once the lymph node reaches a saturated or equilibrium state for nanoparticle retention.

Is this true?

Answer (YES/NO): NO